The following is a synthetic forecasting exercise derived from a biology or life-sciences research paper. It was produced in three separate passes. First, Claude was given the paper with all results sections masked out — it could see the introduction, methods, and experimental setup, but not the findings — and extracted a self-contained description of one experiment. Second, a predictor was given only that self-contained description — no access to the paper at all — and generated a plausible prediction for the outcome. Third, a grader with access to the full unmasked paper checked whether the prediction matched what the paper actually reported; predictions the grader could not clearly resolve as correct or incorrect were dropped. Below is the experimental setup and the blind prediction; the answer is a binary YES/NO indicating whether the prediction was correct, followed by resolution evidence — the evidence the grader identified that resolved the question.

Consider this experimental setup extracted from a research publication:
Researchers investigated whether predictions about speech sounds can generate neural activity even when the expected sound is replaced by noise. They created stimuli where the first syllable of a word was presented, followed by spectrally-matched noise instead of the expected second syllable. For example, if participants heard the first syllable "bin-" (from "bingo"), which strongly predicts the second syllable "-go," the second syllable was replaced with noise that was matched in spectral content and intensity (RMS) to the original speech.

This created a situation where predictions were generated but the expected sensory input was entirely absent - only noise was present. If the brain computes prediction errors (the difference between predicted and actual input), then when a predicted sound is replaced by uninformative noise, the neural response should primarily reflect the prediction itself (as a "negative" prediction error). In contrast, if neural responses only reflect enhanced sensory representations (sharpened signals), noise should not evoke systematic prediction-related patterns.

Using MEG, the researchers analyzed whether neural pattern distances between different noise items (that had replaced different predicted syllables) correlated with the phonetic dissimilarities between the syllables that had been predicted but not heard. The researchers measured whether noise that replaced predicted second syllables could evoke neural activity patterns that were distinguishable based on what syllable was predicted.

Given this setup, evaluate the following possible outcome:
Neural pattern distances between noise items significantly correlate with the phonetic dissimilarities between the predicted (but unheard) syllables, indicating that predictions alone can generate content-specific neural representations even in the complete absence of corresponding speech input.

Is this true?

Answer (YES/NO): NO